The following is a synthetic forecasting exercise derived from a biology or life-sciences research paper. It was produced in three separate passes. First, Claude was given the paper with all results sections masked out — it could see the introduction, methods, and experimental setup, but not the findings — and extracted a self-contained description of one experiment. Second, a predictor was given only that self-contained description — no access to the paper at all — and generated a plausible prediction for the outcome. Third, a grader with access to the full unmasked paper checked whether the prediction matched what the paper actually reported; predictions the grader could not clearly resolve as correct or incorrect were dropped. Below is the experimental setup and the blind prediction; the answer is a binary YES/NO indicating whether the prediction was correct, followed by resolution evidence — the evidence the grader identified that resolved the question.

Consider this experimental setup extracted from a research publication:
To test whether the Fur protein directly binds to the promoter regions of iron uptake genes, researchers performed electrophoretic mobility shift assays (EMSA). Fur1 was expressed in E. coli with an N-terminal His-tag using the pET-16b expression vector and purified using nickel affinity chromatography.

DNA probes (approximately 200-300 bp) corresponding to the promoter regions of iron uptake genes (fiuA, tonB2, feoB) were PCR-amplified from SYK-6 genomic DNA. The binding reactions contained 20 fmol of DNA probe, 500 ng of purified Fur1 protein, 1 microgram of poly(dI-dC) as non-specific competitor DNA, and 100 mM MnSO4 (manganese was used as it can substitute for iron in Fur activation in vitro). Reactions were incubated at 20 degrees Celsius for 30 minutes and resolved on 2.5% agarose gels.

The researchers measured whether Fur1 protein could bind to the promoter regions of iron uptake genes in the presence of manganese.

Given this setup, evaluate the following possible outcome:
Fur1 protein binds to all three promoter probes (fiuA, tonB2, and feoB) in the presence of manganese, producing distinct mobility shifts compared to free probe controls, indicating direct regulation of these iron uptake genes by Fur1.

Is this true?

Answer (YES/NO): YES